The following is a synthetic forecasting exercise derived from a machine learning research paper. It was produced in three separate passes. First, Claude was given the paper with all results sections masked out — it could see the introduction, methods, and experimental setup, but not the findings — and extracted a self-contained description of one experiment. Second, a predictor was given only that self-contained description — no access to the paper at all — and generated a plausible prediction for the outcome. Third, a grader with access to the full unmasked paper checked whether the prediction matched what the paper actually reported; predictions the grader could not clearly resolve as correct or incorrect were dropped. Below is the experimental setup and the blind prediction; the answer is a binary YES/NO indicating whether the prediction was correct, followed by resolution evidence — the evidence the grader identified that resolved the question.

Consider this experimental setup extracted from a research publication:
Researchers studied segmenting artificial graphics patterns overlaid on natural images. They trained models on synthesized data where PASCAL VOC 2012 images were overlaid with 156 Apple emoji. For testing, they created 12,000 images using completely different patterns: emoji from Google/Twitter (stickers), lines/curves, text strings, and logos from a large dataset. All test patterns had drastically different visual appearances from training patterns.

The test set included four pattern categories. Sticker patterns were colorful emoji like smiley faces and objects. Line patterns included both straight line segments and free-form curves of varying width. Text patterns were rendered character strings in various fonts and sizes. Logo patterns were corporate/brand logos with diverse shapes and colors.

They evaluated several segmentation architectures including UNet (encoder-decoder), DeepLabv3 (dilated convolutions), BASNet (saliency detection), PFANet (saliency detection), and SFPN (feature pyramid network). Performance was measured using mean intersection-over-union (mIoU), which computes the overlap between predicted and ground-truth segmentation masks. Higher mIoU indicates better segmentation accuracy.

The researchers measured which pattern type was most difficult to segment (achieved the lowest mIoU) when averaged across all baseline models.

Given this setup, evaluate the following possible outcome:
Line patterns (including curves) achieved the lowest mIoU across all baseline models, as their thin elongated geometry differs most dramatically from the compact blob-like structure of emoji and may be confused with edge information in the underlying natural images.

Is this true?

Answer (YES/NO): NO